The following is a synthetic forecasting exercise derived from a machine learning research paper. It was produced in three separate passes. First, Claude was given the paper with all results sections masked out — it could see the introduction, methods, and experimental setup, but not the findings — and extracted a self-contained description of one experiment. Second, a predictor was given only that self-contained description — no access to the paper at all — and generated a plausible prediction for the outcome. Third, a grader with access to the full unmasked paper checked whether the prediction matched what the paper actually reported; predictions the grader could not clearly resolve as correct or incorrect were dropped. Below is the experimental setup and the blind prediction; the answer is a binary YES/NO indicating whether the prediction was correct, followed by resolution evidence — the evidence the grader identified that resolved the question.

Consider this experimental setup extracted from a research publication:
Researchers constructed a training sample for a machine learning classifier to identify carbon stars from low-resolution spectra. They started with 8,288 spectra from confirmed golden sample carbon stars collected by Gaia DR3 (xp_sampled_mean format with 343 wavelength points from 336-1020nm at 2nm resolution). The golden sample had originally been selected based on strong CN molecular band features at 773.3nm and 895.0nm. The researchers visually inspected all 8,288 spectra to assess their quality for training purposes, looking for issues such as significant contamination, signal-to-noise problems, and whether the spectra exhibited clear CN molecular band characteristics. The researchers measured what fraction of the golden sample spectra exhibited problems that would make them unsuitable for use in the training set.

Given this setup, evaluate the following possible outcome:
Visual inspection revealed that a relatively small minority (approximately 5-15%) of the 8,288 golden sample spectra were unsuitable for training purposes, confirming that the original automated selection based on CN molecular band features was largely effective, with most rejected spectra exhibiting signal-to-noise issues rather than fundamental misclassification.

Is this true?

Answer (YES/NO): NO